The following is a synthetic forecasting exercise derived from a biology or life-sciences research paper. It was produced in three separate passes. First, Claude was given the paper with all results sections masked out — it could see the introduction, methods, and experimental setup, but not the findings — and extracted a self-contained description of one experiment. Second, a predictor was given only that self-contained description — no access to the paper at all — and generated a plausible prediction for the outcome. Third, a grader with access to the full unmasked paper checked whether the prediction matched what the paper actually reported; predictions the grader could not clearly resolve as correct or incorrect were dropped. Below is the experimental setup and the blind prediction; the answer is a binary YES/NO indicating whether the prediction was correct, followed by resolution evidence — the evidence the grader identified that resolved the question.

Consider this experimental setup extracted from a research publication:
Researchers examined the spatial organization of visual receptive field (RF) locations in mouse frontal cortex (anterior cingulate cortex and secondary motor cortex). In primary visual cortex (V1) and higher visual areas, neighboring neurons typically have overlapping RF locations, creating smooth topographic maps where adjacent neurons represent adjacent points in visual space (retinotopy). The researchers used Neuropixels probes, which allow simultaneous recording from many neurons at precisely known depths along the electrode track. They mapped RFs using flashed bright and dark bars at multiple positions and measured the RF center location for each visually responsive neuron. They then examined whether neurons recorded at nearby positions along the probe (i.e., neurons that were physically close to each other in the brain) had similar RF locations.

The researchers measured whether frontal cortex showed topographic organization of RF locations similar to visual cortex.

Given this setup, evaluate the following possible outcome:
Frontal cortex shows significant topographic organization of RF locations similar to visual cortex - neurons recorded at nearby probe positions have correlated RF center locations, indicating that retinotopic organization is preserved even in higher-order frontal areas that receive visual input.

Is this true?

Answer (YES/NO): NO